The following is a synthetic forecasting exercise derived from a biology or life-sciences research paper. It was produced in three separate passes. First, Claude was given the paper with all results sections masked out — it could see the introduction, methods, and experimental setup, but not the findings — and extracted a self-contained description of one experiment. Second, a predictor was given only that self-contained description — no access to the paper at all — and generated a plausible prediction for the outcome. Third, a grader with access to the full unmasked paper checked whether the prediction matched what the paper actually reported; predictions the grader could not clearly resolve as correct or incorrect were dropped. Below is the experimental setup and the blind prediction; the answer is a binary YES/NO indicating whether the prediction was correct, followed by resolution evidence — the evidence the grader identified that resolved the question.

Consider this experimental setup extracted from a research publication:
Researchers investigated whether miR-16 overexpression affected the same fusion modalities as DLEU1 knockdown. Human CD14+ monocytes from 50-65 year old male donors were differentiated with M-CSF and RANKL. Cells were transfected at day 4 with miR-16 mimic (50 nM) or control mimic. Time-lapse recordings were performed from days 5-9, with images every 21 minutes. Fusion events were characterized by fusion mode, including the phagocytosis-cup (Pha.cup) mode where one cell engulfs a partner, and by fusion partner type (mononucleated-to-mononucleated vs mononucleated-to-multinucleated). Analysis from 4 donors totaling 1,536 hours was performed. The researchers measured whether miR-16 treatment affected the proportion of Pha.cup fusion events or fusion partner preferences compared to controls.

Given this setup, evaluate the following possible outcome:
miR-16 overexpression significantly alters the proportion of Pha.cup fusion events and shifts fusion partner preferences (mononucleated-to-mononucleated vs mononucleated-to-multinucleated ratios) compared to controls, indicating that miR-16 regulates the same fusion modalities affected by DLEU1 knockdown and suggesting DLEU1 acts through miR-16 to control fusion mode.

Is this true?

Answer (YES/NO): NO